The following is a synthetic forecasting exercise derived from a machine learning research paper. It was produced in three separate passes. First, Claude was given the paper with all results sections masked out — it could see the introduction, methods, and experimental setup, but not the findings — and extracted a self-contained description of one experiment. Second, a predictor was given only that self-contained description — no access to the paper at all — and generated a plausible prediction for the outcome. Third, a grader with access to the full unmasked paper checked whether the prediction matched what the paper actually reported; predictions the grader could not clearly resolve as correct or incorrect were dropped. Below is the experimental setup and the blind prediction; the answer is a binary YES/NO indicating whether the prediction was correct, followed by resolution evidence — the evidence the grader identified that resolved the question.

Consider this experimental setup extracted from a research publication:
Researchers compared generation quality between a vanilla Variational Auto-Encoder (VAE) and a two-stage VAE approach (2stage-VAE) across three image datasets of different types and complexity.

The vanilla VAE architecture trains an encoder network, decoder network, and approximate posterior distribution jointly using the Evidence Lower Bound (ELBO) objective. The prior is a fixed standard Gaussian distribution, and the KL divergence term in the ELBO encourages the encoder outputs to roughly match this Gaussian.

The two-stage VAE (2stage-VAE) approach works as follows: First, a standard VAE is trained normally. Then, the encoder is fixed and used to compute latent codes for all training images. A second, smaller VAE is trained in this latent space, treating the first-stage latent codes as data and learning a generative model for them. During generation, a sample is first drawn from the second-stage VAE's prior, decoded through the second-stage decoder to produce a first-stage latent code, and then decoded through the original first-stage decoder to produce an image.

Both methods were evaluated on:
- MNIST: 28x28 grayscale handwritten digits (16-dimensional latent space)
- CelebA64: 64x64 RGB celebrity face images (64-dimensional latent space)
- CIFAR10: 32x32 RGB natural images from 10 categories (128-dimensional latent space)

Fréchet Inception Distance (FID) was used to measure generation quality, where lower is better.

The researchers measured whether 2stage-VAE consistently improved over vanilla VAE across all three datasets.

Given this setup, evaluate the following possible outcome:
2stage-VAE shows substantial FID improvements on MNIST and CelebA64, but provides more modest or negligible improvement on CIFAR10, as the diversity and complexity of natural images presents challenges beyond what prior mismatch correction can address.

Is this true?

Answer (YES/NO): NO